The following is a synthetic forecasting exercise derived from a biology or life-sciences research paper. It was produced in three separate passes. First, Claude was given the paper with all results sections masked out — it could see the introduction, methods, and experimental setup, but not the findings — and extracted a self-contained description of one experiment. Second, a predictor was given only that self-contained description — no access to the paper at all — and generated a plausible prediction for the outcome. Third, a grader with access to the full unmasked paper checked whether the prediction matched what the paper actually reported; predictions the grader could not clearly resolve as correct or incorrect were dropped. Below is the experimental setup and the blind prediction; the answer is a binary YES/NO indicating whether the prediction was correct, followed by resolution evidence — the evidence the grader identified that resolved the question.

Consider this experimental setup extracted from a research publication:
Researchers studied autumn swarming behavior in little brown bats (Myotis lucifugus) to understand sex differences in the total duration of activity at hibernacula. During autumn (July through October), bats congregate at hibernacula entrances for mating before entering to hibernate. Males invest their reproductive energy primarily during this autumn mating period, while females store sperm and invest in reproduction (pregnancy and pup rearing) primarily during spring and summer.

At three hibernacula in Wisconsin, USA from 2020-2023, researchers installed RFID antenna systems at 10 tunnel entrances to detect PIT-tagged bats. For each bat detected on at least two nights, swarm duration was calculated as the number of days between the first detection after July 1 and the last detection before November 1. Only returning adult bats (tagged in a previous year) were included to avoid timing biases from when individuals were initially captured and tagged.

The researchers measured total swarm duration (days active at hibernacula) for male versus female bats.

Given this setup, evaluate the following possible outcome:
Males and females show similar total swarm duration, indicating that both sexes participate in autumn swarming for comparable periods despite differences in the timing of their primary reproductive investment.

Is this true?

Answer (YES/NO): NO